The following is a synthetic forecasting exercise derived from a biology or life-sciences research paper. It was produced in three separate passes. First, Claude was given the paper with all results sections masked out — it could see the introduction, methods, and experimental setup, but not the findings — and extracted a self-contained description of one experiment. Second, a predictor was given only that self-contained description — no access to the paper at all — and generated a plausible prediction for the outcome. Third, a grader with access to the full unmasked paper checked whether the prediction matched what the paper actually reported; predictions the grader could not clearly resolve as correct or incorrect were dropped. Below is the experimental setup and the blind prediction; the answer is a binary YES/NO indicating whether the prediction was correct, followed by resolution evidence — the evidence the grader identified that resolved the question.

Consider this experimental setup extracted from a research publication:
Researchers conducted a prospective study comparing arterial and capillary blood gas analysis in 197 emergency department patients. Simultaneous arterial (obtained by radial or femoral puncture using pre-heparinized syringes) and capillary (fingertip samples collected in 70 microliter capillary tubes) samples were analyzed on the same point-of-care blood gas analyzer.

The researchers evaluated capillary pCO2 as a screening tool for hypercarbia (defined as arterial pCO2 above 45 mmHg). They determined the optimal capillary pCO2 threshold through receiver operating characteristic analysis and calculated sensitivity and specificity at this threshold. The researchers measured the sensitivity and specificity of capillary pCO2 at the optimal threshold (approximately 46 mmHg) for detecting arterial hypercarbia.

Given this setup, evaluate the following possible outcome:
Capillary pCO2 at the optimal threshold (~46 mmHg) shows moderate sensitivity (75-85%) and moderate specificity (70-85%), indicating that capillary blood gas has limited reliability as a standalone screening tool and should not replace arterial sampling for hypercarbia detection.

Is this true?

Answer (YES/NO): NO